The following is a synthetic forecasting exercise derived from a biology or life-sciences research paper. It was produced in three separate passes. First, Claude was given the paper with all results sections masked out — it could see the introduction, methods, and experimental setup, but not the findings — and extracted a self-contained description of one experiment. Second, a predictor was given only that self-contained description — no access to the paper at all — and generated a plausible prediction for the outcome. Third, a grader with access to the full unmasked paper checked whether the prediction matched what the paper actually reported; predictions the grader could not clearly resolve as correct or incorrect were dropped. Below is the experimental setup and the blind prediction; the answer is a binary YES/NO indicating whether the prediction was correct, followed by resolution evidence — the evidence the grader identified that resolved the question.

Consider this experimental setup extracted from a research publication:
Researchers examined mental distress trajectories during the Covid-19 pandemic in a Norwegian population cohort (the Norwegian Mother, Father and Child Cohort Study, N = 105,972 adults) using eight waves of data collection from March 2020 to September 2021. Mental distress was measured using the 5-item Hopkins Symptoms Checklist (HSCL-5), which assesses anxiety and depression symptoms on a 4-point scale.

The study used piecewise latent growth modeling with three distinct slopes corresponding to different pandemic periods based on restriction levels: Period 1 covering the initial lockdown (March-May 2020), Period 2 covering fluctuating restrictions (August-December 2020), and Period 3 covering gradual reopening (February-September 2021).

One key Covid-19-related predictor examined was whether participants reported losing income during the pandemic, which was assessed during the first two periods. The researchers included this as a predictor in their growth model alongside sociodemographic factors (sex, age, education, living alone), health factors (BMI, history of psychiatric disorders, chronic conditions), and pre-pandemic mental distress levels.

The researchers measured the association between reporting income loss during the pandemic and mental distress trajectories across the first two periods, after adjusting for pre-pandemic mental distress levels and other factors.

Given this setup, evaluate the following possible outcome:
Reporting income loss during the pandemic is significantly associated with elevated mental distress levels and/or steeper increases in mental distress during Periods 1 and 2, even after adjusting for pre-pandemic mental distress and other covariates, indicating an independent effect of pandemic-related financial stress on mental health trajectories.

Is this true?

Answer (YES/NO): NO